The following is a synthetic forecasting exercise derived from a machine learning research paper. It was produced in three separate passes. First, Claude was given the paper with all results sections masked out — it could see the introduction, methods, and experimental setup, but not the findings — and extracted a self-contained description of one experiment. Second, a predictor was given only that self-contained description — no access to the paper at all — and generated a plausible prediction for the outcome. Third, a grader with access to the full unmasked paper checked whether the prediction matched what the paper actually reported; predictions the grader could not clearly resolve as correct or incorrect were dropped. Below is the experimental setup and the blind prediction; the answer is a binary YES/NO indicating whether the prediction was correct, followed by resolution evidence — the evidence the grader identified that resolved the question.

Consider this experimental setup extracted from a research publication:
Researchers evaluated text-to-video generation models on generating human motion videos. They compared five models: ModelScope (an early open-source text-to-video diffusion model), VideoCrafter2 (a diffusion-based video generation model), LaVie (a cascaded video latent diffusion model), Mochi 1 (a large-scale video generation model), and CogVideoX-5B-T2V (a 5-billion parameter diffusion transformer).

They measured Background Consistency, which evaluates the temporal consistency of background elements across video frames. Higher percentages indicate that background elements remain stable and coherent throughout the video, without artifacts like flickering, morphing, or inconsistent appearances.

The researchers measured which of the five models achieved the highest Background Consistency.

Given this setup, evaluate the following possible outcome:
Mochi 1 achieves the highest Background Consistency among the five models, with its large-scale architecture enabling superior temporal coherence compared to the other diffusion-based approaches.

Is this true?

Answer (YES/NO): NO